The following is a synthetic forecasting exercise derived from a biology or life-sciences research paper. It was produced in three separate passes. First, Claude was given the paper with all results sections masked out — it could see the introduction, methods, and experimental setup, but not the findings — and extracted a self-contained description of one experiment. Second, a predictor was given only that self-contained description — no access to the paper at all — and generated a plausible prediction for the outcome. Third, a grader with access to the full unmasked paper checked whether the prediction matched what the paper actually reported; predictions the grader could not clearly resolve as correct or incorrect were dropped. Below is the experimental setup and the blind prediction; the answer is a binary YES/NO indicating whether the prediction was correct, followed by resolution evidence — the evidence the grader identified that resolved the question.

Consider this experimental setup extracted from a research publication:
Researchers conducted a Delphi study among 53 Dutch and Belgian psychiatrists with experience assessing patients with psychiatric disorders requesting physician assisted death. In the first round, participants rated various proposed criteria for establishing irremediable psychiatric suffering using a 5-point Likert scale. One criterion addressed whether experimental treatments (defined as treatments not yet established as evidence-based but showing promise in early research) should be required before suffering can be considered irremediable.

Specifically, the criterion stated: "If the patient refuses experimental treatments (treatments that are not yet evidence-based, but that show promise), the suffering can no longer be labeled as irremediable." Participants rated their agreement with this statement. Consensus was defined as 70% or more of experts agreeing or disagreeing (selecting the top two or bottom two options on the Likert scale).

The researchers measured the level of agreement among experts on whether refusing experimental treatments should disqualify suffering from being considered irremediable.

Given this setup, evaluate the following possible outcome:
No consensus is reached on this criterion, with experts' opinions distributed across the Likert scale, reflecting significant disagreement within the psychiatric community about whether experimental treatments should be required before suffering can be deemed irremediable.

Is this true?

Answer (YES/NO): YES